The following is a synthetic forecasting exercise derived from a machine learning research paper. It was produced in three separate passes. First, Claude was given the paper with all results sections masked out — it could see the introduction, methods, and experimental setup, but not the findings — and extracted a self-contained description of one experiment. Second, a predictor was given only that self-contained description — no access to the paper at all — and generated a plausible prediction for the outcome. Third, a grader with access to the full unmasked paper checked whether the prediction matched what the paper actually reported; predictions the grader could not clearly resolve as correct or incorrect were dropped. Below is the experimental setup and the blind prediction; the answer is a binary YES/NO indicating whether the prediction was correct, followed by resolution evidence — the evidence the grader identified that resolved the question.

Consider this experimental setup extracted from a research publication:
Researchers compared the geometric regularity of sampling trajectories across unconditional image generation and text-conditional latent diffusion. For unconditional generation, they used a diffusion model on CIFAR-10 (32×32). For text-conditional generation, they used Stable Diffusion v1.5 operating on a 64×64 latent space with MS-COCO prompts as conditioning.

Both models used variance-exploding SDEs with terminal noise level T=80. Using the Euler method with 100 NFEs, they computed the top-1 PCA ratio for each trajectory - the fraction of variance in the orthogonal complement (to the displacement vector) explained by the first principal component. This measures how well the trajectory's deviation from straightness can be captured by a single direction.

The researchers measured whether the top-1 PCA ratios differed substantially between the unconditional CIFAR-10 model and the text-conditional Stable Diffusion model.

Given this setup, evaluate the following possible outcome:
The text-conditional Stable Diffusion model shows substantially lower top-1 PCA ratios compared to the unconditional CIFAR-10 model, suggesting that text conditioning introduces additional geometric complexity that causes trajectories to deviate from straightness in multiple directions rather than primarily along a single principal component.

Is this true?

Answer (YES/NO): NO